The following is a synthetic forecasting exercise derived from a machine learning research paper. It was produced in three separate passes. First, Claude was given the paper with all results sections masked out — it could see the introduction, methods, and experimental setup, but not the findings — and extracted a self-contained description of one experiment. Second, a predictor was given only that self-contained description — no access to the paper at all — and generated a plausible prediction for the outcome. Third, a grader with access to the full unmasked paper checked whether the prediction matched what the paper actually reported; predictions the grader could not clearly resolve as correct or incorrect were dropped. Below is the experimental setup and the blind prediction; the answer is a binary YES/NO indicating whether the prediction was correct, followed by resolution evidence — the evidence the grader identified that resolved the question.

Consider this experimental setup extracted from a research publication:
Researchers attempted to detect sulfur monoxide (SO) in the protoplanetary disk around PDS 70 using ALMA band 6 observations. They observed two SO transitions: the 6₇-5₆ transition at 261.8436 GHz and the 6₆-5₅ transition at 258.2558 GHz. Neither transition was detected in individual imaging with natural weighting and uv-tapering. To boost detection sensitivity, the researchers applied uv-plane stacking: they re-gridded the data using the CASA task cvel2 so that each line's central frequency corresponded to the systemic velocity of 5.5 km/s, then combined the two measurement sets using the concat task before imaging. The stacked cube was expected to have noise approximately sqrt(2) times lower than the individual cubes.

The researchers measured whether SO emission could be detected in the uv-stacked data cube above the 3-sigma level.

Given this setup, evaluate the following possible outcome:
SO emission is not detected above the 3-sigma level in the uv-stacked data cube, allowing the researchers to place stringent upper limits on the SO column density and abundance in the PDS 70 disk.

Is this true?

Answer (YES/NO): YES